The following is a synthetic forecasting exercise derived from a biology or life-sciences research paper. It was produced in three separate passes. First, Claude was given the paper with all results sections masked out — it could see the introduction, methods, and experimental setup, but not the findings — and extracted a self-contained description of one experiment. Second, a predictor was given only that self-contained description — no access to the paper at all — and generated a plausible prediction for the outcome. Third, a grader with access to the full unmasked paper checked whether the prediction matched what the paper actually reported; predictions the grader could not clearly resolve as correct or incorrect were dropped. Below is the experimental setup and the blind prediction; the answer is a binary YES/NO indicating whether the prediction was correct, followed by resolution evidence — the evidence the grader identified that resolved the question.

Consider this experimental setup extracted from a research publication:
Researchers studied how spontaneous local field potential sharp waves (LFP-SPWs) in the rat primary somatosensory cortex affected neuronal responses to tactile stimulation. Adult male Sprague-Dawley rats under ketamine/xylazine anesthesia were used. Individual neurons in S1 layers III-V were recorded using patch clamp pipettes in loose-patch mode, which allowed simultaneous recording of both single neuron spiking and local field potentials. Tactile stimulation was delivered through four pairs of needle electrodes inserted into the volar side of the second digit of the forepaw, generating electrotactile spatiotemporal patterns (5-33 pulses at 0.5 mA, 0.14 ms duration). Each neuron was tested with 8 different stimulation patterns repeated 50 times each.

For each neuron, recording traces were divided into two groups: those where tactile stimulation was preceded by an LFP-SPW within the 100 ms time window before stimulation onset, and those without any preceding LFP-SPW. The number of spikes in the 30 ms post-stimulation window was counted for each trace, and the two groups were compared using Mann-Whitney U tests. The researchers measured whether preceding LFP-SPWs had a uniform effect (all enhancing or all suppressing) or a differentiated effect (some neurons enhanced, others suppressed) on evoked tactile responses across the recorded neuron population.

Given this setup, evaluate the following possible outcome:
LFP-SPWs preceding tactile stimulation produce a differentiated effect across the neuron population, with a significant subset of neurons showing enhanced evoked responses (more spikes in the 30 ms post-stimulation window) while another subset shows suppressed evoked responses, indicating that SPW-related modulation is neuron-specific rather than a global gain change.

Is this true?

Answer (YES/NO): YES